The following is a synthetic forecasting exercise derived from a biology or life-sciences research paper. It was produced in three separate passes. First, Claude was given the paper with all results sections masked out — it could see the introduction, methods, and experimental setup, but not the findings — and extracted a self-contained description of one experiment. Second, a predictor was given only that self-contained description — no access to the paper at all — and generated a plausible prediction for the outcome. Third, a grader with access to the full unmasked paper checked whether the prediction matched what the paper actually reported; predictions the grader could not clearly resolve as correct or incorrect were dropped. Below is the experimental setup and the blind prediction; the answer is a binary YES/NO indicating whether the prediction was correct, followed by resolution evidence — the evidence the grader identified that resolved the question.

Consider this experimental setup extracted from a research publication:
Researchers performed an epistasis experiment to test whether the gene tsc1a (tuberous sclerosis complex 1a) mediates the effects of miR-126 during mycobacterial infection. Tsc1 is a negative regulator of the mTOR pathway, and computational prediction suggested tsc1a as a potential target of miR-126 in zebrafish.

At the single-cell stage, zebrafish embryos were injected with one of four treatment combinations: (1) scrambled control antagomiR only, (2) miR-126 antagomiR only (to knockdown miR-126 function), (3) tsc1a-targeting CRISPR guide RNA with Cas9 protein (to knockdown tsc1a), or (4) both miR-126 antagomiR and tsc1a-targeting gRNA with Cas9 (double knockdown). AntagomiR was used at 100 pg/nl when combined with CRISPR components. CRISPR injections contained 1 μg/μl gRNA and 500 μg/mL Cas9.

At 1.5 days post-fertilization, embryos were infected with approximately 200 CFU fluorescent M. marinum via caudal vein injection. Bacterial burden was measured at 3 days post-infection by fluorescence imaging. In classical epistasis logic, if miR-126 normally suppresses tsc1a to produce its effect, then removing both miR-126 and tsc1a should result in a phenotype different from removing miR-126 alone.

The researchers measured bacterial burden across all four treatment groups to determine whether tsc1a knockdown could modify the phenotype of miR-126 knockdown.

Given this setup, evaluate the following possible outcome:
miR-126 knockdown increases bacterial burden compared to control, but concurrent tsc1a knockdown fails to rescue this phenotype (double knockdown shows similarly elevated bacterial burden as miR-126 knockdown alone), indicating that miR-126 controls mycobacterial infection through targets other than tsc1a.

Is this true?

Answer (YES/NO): NO